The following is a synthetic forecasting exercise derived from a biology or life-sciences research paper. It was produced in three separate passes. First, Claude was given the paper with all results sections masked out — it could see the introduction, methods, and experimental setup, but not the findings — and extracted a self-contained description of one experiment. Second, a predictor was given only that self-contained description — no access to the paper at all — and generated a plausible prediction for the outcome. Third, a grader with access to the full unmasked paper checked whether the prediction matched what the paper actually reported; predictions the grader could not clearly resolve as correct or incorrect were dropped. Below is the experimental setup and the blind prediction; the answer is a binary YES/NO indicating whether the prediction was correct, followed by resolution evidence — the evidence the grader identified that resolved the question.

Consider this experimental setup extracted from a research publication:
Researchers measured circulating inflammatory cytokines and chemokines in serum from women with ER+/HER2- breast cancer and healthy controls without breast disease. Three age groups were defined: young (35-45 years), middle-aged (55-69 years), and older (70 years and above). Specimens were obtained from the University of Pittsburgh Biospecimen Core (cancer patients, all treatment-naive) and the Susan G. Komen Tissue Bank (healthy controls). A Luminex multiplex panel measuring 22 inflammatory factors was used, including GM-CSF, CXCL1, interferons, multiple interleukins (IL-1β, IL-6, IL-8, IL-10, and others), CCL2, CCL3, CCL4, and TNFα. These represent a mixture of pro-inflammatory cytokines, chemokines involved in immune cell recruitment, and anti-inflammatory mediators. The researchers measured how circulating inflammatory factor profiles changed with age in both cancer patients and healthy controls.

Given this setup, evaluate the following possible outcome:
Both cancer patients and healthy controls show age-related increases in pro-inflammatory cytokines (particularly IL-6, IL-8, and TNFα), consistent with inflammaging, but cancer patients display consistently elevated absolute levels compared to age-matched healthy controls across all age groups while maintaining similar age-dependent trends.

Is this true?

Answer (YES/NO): NO